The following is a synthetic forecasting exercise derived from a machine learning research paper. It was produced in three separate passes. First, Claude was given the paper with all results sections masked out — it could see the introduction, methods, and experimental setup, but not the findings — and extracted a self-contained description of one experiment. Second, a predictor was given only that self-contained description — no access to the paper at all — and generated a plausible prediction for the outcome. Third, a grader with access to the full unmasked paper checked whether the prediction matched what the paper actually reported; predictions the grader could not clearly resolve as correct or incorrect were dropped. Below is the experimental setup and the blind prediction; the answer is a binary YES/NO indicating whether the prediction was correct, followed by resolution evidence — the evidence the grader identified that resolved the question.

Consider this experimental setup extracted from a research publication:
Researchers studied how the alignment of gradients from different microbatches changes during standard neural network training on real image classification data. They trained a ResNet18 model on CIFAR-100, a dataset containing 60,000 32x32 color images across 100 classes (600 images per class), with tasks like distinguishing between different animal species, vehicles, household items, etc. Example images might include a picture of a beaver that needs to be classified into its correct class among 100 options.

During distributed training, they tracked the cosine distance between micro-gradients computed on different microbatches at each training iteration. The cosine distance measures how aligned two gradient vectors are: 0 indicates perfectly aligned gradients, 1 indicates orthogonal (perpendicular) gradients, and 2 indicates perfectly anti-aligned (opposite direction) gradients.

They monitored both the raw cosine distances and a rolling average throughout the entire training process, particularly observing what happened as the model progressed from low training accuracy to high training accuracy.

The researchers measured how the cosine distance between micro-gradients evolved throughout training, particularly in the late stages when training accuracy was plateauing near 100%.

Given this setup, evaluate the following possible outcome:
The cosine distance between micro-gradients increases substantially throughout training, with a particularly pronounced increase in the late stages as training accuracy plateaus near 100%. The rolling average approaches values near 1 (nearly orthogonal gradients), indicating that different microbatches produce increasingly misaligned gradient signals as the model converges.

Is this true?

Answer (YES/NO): NO